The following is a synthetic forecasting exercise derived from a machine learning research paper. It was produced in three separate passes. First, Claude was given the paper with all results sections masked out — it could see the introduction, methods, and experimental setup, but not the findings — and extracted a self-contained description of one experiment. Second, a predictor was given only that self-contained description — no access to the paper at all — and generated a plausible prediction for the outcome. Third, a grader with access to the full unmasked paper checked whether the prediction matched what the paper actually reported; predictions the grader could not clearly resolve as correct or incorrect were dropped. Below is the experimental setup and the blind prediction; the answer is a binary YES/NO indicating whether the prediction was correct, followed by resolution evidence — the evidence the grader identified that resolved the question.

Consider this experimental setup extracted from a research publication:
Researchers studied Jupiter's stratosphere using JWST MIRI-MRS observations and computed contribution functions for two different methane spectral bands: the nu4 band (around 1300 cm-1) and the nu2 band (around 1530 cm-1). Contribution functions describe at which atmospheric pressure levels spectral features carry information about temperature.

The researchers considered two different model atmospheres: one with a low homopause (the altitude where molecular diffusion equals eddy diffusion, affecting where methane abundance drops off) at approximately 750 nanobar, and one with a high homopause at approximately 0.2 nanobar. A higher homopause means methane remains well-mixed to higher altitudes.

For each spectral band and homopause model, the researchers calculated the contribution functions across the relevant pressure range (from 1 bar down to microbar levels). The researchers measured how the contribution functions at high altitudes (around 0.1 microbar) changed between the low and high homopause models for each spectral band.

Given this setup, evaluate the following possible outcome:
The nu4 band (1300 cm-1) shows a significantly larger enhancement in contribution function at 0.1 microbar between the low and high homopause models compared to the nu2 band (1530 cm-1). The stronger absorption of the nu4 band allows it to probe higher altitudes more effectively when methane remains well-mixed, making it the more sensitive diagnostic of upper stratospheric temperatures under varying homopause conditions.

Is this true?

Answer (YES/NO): YES